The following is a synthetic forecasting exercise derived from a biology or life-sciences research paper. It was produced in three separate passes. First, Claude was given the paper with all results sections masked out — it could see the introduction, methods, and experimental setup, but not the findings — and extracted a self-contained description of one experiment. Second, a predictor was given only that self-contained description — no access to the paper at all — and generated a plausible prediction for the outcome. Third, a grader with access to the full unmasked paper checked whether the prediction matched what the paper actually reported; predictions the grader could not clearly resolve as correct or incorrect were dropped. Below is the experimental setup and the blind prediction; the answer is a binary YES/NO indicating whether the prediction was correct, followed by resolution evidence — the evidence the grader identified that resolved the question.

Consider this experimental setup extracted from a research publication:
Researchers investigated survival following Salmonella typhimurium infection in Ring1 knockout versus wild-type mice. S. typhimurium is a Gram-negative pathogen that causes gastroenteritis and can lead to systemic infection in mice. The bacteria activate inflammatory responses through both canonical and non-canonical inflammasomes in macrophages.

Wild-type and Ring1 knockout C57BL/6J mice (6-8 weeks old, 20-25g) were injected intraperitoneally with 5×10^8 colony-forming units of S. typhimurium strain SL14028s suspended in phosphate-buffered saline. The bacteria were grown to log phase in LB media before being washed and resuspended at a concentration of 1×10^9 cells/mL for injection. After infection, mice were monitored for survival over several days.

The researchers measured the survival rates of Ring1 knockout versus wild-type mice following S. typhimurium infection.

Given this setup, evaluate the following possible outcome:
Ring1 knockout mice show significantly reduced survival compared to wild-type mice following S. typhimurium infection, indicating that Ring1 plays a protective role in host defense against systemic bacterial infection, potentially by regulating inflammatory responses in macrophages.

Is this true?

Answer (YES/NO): YES